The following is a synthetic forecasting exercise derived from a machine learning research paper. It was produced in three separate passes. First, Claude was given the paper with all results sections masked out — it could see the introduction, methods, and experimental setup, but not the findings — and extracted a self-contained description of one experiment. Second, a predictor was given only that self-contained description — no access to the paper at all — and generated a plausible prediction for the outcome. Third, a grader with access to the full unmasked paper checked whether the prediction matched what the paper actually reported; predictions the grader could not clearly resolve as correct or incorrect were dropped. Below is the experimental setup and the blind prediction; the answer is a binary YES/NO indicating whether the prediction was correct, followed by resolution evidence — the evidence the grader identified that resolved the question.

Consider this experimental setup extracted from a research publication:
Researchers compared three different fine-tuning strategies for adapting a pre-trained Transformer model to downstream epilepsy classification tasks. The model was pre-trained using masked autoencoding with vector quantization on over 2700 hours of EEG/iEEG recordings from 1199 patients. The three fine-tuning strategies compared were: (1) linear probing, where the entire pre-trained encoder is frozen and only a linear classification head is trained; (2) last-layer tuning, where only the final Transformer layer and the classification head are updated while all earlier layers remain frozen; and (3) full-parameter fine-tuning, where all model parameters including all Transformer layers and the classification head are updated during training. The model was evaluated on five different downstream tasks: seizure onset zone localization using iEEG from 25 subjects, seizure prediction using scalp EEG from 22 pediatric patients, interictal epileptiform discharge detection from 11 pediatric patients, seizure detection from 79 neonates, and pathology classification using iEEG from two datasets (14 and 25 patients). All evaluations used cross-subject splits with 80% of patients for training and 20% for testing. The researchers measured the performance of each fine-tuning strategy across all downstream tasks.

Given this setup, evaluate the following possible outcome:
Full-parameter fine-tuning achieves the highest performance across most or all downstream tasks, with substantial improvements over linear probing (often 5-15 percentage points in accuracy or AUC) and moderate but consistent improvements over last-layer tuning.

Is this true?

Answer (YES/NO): NO